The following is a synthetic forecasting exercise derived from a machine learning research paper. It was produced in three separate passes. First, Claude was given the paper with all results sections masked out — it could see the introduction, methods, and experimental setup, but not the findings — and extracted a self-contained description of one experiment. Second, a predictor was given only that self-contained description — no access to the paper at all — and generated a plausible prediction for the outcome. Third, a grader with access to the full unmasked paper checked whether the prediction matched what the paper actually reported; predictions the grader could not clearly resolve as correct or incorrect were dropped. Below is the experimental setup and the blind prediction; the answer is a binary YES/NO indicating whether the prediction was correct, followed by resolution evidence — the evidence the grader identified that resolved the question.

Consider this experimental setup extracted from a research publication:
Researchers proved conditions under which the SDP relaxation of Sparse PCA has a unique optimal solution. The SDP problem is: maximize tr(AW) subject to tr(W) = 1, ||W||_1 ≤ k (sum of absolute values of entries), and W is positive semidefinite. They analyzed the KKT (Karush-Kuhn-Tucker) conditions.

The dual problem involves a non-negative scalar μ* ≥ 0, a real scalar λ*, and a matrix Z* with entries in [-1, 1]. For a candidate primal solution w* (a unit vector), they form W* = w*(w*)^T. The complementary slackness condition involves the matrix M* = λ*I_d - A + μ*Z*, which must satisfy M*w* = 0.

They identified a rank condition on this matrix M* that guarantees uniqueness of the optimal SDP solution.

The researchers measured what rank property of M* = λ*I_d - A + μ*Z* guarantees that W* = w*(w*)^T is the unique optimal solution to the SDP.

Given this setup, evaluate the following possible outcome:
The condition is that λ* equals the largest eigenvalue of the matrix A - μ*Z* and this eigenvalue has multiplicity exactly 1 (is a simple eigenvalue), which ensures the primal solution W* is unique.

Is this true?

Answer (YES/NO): NO